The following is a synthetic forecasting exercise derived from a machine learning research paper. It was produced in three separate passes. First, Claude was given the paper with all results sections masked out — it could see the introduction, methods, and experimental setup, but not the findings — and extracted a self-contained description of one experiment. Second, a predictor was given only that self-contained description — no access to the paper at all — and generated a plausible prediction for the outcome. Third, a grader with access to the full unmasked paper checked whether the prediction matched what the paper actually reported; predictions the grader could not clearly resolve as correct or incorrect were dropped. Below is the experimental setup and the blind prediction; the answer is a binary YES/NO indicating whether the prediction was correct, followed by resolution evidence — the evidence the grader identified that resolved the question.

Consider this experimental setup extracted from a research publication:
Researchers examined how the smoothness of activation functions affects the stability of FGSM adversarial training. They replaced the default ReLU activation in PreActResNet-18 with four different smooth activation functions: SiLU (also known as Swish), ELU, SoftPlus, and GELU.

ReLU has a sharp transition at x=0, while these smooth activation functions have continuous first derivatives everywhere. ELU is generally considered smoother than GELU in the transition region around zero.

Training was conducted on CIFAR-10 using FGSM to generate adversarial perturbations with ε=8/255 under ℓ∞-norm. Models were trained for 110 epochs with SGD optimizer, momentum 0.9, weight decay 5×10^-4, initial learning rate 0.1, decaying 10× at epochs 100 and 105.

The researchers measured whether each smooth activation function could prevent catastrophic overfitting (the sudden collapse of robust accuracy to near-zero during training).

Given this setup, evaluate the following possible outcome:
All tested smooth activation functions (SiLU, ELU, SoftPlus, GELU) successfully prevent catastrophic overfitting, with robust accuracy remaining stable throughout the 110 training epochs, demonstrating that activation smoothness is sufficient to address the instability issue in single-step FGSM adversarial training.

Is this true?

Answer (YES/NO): NO